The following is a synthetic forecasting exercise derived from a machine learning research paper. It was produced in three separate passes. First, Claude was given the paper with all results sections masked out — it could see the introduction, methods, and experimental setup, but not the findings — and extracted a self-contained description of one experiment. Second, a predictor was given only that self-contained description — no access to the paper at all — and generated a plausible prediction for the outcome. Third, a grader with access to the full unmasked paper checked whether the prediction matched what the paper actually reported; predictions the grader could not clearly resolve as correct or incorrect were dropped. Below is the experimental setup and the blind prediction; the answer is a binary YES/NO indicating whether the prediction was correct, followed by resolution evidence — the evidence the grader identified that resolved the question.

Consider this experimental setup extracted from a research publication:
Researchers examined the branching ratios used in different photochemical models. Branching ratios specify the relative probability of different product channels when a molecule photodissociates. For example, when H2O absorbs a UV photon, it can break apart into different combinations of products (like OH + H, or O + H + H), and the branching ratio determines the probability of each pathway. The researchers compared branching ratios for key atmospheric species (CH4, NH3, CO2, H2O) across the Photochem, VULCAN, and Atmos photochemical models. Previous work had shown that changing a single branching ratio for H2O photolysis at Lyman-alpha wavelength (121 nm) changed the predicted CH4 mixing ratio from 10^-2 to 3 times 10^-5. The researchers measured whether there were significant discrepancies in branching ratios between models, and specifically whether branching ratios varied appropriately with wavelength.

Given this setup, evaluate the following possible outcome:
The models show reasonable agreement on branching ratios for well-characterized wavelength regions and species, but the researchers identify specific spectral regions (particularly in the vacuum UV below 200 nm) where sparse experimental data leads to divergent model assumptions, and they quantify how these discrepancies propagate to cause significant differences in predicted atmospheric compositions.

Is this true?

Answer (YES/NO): NO